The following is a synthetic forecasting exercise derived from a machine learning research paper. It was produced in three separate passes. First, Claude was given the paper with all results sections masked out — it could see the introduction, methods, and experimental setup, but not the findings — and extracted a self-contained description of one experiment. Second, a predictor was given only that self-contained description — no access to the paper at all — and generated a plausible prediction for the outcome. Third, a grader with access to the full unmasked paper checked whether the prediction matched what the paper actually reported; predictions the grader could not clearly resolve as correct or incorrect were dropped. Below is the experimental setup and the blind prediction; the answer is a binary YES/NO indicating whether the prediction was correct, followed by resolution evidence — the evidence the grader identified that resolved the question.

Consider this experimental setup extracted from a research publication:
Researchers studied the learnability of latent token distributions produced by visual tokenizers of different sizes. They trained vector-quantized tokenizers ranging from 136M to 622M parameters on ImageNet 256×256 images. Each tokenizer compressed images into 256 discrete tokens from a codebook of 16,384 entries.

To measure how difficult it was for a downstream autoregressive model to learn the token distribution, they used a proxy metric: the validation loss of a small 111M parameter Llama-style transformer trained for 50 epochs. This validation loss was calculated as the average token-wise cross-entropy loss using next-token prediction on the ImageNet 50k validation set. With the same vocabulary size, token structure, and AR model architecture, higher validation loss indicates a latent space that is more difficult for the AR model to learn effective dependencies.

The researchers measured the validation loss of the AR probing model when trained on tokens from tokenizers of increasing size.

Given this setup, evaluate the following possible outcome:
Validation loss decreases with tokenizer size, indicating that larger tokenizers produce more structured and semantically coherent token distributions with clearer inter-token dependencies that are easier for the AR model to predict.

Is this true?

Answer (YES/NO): NO